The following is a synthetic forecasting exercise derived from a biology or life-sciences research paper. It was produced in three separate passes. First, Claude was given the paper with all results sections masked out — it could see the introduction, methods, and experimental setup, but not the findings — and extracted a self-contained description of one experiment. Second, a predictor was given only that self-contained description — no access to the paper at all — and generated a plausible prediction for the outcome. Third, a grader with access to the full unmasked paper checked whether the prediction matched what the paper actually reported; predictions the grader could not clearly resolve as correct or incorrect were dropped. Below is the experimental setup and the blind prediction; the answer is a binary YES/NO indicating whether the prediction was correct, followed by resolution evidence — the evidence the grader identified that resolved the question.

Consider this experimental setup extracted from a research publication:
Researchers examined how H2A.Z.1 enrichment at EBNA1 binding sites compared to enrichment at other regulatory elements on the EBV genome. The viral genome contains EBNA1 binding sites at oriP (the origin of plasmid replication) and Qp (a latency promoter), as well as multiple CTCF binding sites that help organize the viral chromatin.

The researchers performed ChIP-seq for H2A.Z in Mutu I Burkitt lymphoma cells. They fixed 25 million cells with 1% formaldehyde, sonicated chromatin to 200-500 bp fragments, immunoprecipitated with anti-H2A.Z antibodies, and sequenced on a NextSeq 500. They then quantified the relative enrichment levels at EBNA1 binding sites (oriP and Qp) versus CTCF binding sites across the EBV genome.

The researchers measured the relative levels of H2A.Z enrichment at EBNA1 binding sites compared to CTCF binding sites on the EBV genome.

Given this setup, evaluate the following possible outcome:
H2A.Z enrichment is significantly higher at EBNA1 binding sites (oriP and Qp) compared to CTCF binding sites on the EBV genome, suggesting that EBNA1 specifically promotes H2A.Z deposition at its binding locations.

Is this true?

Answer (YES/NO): YES